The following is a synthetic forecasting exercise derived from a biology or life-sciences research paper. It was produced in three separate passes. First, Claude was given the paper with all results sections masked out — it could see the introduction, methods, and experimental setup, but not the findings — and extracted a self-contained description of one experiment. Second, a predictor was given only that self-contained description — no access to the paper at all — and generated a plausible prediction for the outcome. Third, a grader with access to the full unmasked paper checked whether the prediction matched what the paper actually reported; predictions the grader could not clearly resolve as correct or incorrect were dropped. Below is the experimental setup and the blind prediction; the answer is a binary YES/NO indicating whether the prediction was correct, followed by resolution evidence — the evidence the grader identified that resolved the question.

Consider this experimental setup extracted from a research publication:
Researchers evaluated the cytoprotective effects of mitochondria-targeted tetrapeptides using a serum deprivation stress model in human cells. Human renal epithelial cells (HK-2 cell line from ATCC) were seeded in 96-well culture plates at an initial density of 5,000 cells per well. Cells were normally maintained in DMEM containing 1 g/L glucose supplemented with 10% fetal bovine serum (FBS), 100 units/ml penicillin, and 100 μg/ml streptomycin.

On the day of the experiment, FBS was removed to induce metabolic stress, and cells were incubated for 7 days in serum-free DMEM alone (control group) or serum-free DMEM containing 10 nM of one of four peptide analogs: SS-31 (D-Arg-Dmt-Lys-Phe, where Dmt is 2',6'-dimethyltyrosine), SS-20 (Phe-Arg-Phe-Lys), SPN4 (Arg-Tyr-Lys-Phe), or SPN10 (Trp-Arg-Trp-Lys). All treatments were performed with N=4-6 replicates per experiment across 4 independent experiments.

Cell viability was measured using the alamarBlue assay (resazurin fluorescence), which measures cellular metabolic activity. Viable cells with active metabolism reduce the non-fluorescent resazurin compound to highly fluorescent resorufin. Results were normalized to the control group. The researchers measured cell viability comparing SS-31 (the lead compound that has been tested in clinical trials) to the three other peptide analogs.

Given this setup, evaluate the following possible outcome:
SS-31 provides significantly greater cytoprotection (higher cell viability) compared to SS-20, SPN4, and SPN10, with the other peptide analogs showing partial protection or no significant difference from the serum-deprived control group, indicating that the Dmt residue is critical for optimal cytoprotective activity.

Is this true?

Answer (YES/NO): NO